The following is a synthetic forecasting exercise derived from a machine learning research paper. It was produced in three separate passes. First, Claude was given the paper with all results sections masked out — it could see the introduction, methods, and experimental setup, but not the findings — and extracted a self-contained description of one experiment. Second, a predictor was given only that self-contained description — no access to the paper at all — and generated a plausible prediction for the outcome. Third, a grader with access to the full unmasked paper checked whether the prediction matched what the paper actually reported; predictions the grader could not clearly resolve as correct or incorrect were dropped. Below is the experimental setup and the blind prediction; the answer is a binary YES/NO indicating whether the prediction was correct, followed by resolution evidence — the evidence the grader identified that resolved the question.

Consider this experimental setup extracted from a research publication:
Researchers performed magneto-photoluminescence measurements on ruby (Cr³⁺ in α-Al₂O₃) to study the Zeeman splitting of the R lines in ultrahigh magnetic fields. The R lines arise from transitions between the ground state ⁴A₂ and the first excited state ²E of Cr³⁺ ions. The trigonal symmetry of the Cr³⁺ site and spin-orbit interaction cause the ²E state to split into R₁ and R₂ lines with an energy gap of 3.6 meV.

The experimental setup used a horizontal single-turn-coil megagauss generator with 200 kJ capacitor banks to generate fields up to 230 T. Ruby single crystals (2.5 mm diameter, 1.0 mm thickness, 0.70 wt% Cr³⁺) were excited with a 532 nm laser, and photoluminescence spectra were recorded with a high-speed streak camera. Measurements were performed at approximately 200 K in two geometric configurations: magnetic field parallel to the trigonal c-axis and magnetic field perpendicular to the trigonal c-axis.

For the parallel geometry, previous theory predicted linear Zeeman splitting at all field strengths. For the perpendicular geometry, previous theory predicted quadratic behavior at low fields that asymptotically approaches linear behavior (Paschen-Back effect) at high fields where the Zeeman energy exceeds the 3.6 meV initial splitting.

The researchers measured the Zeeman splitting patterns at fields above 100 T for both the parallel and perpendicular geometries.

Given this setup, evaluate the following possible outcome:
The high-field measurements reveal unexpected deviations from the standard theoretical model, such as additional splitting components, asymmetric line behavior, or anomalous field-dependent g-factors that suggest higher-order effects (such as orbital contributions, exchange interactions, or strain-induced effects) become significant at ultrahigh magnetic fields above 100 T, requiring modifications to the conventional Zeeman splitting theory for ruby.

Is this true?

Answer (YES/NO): YES